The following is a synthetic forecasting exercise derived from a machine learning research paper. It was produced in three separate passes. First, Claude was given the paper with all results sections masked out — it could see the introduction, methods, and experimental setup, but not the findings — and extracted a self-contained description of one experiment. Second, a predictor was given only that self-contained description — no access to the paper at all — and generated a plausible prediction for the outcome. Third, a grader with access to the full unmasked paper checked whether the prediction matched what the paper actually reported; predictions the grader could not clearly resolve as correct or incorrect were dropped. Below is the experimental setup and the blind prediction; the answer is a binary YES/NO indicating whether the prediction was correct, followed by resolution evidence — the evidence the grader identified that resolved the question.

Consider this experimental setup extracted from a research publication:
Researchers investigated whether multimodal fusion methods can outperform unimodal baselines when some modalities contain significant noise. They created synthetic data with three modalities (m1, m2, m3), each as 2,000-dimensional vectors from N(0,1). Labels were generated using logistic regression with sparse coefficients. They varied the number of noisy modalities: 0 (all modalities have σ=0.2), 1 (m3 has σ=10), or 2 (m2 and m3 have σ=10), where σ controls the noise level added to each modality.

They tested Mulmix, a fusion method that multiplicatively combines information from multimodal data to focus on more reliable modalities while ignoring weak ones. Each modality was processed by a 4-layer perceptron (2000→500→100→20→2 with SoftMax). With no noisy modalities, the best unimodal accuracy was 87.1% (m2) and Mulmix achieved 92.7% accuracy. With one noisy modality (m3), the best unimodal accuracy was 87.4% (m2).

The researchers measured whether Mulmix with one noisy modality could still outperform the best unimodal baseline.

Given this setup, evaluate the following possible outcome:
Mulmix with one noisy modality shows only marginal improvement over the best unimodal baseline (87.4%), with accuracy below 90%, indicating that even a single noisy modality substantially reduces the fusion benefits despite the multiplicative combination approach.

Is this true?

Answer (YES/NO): NO